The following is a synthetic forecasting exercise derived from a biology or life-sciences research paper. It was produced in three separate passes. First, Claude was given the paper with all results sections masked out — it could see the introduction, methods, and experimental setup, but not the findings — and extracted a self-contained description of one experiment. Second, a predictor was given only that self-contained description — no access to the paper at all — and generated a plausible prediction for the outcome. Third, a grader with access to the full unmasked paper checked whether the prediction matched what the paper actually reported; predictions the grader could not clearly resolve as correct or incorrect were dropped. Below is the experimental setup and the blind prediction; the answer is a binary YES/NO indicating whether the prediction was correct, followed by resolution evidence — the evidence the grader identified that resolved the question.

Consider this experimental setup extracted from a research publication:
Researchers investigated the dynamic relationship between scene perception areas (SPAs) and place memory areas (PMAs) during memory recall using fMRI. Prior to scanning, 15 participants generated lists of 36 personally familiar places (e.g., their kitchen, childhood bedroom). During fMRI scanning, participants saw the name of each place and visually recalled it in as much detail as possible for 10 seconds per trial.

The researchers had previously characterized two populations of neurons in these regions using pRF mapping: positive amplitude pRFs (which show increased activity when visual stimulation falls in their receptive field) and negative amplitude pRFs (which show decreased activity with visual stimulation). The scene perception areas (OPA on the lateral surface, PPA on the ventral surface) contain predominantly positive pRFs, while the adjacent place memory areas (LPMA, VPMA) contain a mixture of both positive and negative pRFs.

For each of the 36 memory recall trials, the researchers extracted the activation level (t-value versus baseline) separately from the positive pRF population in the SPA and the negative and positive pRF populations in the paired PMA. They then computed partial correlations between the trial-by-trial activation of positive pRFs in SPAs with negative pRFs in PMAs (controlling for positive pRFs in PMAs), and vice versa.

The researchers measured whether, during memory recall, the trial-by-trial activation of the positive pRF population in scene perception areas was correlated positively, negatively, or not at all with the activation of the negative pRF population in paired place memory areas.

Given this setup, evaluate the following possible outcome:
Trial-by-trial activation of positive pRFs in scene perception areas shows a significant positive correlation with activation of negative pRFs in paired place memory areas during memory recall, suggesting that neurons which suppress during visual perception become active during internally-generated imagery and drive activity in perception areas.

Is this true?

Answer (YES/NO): NO